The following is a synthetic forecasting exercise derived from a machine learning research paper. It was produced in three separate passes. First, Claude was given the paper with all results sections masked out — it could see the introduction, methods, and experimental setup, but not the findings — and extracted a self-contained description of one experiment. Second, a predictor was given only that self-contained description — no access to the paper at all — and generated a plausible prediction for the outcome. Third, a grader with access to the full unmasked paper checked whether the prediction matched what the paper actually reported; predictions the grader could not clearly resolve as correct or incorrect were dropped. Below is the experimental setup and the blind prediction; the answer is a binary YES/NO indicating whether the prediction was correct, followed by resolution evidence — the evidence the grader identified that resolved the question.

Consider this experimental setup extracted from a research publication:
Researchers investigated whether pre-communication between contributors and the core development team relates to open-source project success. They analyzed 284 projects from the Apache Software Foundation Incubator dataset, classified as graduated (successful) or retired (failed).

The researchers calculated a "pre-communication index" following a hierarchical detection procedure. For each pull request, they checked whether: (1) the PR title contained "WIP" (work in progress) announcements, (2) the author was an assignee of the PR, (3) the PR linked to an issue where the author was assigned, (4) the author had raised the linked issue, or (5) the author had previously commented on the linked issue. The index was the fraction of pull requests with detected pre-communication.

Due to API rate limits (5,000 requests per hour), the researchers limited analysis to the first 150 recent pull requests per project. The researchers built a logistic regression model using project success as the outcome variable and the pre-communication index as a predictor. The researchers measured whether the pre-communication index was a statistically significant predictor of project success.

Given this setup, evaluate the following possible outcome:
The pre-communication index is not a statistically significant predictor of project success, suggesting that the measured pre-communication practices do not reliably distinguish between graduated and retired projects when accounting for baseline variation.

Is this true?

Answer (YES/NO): YES